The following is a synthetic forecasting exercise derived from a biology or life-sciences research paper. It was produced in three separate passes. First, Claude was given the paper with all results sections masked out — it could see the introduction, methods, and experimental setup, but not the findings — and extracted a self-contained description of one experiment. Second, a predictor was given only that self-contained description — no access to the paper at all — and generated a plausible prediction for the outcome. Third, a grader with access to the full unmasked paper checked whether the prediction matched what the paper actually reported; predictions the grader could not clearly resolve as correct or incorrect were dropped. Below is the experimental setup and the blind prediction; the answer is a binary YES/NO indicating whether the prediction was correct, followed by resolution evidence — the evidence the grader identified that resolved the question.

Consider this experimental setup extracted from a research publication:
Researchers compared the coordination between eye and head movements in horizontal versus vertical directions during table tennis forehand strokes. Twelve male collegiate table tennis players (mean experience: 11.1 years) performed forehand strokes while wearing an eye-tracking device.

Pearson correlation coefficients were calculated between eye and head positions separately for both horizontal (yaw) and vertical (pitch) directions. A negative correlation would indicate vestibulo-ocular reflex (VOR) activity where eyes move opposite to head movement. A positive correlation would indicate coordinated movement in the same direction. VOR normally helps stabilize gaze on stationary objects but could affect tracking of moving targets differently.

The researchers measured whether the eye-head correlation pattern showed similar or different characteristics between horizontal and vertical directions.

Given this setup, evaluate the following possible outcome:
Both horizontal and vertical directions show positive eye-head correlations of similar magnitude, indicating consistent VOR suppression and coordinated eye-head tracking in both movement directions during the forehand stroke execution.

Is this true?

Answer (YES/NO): NO